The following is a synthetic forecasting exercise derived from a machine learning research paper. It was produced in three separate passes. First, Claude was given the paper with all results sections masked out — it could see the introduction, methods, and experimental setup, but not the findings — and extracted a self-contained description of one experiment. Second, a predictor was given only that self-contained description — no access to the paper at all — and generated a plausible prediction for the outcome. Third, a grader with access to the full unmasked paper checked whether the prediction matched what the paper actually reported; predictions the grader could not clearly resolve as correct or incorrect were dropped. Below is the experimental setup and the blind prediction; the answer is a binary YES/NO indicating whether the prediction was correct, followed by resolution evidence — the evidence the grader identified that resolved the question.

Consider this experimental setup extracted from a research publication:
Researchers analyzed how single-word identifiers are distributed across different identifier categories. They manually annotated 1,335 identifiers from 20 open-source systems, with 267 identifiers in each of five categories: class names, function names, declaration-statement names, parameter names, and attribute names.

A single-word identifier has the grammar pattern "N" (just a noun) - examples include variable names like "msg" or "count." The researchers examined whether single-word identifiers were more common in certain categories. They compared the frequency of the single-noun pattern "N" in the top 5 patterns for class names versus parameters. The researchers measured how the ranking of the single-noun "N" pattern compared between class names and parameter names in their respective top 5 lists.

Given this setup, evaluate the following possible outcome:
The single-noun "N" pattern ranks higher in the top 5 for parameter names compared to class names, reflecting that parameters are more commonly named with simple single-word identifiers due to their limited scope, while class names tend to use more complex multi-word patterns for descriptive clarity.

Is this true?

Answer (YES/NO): YES